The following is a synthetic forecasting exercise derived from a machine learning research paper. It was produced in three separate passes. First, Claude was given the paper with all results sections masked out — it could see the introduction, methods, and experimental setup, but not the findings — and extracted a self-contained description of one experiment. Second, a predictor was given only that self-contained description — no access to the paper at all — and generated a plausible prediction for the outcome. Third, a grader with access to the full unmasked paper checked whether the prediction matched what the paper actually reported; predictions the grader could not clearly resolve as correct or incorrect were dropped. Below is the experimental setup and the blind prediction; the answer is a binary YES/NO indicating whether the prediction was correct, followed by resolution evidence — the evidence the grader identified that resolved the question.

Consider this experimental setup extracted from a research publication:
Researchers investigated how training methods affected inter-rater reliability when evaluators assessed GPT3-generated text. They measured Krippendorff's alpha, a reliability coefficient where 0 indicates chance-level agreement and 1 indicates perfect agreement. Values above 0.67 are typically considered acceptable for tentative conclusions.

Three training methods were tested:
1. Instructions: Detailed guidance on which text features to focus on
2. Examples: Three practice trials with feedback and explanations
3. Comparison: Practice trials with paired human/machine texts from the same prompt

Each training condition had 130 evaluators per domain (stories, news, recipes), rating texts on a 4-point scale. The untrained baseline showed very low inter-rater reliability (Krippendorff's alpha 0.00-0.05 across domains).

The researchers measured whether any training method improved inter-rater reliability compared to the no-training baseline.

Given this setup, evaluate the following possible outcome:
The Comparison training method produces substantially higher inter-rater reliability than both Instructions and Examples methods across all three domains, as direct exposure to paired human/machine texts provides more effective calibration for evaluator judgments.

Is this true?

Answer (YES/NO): NO